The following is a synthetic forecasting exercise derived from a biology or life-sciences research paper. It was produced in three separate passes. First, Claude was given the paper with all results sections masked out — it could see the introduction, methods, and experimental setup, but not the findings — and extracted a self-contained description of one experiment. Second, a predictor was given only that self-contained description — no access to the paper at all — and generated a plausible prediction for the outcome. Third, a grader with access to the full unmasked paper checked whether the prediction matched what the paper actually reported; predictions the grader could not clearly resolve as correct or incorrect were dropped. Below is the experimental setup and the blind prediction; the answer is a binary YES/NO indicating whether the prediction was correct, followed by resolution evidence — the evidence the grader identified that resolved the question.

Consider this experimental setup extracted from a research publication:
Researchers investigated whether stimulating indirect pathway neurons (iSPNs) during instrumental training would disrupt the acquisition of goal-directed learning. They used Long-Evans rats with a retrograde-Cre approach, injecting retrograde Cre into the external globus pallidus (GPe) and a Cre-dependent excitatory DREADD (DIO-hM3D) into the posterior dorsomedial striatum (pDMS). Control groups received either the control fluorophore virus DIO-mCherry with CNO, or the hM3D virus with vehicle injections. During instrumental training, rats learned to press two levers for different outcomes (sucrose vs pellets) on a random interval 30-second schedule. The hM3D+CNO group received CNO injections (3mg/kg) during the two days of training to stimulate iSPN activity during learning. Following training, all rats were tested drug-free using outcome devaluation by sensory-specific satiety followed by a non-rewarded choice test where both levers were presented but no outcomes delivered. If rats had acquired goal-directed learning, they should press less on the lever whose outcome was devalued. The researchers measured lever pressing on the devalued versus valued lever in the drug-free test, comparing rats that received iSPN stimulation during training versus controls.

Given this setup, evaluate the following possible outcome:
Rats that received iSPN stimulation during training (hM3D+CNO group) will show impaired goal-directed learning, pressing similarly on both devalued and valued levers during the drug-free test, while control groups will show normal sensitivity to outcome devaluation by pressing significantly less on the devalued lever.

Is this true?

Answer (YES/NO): NO